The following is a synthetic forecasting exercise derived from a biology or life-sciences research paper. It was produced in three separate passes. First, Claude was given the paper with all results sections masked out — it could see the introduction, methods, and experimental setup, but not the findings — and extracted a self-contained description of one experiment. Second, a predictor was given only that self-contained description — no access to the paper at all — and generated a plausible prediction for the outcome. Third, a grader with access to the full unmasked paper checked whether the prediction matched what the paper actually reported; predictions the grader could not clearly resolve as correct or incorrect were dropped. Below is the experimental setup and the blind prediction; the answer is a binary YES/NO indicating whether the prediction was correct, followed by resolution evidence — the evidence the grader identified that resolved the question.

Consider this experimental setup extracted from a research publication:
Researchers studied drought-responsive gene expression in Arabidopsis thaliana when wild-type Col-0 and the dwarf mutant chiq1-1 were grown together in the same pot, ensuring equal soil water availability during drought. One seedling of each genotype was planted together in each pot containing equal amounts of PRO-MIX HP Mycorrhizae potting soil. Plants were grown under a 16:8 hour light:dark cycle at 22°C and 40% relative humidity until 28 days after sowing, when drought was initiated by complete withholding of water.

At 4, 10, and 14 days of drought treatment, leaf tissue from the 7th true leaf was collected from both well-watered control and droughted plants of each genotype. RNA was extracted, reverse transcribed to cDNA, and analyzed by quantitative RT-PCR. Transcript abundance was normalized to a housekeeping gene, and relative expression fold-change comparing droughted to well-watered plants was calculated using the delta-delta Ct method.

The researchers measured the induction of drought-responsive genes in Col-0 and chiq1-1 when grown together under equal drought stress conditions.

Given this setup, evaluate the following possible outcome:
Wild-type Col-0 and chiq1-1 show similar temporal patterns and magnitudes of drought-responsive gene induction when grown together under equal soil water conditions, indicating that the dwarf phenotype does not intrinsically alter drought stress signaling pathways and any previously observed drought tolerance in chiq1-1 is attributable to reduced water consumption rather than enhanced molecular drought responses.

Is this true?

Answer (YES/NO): YES